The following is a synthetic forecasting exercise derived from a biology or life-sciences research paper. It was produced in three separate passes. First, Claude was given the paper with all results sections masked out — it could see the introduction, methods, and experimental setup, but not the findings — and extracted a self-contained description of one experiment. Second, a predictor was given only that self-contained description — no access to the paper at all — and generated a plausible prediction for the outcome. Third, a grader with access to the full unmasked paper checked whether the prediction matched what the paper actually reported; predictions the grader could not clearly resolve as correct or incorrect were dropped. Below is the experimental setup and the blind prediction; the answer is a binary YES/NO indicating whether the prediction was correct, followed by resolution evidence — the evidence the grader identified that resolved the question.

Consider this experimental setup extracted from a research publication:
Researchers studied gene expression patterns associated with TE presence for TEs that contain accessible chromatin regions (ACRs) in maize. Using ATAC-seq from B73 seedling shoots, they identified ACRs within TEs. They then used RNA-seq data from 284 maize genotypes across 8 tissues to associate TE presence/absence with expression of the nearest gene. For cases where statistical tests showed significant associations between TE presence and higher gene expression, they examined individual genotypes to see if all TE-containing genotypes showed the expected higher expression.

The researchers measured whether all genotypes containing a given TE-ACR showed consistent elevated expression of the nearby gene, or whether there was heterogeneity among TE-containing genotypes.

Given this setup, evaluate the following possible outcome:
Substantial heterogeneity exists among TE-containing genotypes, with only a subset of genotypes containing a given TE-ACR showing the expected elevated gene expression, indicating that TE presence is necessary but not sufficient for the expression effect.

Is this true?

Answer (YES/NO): YES